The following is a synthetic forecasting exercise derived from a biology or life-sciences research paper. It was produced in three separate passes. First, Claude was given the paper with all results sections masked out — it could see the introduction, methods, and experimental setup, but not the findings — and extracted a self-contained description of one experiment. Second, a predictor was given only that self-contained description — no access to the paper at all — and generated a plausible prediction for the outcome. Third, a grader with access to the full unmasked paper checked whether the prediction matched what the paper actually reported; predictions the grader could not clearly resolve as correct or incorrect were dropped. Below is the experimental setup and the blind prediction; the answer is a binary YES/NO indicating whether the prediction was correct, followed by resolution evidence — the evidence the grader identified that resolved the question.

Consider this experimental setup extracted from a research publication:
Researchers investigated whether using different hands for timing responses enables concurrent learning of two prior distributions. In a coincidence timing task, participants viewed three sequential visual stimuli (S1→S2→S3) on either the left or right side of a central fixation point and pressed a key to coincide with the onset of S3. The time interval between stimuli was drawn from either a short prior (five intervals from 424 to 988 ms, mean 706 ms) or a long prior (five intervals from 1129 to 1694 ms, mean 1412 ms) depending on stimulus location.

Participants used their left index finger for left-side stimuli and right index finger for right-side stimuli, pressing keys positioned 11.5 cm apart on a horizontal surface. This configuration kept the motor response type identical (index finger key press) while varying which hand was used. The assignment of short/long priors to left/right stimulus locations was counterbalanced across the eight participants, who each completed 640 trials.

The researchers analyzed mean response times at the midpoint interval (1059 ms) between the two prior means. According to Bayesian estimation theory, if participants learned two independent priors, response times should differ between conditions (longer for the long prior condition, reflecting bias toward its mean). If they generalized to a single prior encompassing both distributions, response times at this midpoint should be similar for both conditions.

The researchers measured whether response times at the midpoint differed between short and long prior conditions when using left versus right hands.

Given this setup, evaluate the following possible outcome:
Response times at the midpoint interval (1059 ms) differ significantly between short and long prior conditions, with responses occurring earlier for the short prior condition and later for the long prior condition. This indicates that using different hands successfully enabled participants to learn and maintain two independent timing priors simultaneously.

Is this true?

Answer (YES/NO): YES